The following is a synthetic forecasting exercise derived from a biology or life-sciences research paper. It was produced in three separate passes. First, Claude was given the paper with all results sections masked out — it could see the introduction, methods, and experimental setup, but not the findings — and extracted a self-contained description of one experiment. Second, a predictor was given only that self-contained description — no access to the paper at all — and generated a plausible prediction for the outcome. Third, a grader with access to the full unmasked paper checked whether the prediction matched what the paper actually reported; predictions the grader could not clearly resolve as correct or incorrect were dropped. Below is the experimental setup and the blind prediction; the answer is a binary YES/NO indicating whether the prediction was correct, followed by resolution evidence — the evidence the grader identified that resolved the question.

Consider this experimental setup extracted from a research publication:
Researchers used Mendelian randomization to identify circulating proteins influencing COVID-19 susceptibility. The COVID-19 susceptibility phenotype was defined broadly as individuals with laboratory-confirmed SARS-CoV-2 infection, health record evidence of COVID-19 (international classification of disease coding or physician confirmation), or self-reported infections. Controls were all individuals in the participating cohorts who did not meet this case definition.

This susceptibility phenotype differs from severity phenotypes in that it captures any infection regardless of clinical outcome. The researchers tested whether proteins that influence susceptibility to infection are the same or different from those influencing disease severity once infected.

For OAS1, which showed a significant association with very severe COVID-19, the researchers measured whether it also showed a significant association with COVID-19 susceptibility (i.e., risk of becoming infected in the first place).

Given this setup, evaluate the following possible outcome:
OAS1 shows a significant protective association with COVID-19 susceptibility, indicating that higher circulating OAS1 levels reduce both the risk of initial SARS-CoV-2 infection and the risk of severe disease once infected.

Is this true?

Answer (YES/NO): YES